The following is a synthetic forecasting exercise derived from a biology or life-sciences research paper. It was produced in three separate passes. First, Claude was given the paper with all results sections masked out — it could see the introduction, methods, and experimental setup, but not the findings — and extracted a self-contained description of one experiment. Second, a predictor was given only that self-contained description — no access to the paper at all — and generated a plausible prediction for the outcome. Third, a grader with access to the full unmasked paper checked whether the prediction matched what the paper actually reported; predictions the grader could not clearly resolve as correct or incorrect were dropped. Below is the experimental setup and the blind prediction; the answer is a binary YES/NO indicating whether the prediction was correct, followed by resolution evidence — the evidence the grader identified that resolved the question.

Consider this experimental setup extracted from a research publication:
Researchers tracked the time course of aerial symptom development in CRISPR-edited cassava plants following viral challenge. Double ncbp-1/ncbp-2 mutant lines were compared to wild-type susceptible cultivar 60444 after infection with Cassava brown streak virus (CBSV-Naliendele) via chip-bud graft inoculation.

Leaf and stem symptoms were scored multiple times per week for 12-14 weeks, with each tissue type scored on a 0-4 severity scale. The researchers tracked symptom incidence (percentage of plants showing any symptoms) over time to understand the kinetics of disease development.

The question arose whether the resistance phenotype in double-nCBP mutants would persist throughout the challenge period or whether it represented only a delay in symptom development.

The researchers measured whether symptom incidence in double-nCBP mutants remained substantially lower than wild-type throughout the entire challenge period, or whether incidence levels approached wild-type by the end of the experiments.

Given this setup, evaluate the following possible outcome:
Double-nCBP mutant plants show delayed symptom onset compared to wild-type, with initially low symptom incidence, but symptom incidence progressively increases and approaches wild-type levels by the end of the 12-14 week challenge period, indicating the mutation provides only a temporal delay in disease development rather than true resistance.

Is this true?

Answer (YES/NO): YES